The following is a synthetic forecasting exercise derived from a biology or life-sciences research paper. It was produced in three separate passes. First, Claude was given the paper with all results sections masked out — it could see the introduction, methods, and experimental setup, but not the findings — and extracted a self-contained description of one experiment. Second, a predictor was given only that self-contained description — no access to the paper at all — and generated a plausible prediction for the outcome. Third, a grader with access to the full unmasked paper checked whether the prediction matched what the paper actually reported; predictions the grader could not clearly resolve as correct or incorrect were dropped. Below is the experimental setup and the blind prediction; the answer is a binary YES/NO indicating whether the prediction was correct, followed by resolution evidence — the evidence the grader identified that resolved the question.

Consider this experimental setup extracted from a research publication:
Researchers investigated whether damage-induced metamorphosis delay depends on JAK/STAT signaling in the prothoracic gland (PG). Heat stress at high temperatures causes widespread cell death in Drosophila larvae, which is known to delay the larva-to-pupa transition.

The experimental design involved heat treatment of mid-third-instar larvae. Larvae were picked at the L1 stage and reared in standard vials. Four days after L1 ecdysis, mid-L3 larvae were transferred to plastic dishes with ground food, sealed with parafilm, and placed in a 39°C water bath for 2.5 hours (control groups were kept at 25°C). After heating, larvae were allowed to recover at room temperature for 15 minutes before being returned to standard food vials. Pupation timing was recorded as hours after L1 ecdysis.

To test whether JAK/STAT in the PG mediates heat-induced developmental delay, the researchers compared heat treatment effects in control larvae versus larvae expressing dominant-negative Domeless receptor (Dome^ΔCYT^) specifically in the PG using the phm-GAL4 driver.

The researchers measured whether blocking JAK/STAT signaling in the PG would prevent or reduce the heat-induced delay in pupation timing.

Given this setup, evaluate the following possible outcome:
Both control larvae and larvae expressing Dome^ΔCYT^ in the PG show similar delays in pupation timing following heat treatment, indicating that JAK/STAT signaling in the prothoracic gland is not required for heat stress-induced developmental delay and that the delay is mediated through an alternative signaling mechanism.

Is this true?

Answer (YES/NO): NO